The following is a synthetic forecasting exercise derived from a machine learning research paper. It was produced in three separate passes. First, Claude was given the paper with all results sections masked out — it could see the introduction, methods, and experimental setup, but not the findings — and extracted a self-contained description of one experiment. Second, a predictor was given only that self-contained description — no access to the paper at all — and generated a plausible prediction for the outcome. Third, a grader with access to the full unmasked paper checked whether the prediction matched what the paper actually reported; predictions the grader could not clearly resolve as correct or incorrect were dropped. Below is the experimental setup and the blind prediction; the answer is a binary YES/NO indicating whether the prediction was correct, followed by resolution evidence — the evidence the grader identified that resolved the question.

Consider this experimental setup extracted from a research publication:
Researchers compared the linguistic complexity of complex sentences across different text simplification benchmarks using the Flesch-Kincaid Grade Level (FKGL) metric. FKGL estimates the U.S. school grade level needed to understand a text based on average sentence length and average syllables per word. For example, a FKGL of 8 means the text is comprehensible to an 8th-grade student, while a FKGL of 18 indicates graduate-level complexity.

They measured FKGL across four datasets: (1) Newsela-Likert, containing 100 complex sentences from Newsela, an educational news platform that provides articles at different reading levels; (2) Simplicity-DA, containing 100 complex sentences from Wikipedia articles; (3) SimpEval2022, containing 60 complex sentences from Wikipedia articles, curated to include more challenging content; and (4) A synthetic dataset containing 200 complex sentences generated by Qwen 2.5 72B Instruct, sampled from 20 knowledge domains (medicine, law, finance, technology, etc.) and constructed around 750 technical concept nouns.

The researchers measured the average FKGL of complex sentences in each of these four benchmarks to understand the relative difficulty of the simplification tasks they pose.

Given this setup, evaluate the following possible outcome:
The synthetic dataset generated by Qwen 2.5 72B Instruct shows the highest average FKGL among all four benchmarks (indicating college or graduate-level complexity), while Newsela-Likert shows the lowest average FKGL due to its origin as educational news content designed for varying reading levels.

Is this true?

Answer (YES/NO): YES